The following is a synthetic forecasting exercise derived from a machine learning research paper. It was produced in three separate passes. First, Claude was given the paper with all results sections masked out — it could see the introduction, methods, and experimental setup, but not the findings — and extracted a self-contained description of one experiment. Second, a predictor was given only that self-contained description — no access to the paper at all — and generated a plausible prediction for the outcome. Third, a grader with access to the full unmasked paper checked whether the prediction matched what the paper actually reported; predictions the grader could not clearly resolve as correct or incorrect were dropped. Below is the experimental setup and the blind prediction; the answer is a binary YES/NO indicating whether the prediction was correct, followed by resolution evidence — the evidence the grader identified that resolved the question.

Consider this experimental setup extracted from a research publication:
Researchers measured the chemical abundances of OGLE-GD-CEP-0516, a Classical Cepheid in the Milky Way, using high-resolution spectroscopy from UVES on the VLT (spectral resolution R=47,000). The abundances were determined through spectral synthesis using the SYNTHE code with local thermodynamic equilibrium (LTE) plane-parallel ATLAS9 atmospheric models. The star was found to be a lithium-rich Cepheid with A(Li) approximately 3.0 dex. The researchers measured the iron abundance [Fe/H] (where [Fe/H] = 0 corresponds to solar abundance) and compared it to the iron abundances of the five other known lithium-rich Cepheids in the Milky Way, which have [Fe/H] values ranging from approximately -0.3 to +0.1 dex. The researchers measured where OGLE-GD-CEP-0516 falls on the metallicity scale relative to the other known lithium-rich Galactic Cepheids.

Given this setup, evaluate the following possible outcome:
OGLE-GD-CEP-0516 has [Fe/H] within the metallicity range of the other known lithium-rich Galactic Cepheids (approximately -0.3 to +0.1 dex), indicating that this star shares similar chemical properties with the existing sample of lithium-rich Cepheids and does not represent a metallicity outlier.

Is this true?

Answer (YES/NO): NO